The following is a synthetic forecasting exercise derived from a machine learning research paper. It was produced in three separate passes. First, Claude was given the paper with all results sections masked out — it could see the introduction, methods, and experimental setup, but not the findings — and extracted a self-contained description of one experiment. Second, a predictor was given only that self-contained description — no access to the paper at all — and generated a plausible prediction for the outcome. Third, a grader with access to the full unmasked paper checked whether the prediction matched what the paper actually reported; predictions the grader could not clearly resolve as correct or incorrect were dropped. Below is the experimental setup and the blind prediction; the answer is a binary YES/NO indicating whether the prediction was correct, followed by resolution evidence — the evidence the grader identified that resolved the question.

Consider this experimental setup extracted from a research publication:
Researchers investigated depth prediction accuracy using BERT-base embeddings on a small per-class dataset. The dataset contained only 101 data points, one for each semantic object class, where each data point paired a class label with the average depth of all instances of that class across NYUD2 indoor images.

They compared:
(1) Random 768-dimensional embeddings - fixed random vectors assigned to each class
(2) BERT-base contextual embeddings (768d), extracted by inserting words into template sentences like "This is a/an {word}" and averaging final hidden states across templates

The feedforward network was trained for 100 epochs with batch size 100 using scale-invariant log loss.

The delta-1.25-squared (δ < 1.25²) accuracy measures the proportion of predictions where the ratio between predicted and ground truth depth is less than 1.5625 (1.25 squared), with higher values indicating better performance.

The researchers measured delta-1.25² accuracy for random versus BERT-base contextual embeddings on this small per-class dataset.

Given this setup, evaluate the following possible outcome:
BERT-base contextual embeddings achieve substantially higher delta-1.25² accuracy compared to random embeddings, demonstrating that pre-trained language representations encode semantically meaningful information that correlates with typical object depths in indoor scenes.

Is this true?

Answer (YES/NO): YES